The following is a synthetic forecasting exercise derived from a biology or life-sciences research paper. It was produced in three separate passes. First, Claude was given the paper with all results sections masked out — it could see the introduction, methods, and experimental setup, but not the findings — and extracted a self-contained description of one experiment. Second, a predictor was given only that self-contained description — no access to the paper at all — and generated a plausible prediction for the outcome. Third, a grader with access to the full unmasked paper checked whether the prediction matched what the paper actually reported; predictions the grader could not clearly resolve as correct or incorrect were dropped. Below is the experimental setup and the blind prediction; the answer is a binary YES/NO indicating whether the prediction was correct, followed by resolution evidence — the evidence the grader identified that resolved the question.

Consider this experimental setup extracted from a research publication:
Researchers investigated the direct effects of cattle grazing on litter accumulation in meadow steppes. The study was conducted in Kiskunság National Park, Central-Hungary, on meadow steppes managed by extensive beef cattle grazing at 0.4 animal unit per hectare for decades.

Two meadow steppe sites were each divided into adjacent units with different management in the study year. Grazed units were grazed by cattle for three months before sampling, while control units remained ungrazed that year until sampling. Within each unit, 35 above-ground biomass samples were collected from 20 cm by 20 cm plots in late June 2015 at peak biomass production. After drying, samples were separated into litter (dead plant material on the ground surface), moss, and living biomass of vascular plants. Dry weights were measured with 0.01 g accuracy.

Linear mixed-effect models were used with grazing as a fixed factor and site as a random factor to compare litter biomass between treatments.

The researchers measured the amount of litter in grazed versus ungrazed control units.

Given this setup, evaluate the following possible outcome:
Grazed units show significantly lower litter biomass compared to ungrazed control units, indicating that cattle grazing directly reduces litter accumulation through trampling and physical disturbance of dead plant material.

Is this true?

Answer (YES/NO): NO